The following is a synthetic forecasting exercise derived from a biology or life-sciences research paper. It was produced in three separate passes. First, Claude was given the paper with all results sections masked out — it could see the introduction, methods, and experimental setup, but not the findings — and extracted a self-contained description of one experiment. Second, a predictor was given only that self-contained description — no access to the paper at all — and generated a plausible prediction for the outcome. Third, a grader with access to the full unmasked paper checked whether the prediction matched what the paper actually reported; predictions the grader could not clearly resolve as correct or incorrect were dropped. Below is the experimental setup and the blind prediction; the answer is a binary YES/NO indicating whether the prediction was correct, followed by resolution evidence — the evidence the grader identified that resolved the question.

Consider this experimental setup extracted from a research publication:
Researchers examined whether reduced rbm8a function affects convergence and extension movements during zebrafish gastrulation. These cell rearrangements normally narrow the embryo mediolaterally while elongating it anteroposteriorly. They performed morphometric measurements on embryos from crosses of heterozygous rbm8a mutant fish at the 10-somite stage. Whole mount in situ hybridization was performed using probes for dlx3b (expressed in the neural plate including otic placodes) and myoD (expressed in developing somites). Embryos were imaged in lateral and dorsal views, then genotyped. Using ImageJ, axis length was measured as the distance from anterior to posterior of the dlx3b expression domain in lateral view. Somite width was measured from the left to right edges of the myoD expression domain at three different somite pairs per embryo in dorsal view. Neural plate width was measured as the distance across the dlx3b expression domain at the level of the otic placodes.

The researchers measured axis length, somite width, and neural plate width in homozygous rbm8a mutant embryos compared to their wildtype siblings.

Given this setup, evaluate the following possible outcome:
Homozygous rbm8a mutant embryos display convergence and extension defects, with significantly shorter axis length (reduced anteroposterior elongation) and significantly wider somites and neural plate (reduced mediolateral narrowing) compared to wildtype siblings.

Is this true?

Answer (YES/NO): YES